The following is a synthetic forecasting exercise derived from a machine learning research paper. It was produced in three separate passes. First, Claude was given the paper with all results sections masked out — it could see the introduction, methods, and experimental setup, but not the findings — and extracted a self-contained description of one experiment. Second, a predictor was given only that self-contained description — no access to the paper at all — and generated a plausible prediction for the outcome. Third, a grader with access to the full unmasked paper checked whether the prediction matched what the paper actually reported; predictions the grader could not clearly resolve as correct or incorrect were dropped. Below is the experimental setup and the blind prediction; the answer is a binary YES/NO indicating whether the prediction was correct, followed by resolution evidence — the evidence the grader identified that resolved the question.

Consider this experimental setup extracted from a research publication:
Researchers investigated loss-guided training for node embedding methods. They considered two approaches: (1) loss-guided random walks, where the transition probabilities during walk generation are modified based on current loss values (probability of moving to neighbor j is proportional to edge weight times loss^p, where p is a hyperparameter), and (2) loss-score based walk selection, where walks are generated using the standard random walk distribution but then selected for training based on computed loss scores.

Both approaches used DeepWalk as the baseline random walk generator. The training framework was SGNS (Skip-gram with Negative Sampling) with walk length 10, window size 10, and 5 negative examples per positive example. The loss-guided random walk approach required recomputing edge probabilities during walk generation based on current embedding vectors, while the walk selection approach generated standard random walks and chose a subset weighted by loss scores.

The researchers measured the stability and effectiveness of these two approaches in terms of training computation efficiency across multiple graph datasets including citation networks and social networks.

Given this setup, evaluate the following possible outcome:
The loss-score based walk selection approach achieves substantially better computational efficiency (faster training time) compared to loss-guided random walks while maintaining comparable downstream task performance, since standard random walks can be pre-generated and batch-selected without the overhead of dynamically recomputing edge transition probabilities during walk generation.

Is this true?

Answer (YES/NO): YES